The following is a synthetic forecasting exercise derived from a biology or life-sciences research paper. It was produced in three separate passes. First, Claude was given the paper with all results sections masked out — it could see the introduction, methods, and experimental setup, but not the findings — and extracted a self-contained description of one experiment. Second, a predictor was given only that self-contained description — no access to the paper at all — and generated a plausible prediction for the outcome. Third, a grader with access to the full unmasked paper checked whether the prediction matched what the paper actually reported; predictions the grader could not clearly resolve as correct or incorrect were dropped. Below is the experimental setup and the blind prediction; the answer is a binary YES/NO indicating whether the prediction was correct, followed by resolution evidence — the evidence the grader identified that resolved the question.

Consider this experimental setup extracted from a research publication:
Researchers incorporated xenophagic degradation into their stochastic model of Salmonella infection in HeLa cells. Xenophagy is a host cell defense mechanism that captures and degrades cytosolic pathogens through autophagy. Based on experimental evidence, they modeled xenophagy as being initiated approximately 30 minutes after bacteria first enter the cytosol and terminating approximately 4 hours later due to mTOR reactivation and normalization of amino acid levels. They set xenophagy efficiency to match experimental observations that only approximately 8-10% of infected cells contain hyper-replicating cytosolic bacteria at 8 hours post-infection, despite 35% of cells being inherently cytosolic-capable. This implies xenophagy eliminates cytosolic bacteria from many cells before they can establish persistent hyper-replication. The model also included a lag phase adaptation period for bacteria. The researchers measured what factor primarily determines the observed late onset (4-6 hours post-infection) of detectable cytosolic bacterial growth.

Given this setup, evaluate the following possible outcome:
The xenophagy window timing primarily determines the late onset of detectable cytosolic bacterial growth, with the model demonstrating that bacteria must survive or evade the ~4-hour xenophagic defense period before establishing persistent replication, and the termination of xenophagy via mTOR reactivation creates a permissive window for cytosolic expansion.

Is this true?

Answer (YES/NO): YES